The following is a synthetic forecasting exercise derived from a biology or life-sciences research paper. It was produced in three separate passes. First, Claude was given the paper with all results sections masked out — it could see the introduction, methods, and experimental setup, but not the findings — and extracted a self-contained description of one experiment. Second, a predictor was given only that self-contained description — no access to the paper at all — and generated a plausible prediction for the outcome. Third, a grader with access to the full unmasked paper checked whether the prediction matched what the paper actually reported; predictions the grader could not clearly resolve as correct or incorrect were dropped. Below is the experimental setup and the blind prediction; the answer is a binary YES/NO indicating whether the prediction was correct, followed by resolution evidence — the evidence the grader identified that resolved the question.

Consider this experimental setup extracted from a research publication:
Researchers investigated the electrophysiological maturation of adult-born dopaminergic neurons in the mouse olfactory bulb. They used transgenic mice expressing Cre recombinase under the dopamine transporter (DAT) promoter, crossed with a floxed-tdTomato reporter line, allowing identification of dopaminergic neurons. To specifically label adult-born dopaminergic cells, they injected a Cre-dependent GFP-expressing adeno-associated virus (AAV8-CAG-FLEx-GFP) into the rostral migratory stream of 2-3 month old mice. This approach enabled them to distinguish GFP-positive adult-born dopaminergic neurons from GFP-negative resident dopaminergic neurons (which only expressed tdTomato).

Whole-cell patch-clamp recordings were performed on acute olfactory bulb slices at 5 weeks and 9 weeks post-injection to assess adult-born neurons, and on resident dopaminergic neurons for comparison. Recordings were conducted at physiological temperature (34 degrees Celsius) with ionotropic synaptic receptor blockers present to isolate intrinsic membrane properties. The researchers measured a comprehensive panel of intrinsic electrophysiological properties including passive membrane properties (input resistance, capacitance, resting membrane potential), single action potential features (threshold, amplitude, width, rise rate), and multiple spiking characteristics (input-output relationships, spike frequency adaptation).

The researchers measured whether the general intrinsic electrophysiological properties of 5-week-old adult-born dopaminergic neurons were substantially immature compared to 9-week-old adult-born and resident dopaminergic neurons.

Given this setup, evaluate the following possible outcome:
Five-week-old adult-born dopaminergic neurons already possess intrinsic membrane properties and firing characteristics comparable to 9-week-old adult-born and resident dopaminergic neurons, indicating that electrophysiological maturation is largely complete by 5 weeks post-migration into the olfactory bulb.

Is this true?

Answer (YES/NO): YES